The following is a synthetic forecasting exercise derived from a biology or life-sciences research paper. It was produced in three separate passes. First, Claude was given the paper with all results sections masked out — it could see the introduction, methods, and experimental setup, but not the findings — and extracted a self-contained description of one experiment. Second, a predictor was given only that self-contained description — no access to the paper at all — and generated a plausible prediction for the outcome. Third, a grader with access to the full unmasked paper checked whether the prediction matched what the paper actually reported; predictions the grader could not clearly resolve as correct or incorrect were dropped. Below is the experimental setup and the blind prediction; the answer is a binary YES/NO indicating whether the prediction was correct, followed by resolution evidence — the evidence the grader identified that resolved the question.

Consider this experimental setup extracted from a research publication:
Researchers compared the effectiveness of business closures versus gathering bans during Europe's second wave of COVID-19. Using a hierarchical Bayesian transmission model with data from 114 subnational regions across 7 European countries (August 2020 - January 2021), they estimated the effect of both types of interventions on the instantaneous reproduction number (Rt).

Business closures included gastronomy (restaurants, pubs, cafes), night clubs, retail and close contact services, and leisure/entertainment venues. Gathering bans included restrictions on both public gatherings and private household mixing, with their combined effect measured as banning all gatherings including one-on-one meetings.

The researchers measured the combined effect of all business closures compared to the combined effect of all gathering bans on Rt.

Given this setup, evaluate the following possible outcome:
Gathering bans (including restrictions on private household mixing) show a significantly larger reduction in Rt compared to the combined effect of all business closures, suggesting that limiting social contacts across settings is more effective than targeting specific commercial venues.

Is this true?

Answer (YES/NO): NO